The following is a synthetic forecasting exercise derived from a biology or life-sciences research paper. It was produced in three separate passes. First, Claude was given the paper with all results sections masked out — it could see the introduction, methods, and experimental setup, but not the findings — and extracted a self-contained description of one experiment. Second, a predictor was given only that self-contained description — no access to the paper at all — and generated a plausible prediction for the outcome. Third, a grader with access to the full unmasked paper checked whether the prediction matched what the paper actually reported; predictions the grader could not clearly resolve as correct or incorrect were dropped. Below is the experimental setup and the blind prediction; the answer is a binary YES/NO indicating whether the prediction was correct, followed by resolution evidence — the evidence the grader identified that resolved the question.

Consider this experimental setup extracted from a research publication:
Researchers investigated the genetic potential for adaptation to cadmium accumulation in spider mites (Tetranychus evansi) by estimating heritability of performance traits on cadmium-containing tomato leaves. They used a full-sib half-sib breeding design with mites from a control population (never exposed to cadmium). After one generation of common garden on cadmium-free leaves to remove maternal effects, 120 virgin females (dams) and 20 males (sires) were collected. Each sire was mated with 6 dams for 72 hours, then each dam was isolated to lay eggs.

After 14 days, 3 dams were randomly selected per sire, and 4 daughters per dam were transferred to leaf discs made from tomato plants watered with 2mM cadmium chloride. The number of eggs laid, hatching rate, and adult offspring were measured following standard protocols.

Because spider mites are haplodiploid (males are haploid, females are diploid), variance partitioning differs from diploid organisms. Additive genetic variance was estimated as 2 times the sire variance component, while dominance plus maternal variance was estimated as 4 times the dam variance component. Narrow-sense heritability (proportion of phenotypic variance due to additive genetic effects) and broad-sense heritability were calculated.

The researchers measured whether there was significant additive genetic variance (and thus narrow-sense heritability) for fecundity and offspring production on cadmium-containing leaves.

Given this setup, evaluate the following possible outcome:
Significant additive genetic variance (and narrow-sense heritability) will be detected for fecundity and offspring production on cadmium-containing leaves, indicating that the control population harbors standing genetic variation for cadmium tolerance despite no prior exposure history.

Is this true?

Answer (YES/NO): NO